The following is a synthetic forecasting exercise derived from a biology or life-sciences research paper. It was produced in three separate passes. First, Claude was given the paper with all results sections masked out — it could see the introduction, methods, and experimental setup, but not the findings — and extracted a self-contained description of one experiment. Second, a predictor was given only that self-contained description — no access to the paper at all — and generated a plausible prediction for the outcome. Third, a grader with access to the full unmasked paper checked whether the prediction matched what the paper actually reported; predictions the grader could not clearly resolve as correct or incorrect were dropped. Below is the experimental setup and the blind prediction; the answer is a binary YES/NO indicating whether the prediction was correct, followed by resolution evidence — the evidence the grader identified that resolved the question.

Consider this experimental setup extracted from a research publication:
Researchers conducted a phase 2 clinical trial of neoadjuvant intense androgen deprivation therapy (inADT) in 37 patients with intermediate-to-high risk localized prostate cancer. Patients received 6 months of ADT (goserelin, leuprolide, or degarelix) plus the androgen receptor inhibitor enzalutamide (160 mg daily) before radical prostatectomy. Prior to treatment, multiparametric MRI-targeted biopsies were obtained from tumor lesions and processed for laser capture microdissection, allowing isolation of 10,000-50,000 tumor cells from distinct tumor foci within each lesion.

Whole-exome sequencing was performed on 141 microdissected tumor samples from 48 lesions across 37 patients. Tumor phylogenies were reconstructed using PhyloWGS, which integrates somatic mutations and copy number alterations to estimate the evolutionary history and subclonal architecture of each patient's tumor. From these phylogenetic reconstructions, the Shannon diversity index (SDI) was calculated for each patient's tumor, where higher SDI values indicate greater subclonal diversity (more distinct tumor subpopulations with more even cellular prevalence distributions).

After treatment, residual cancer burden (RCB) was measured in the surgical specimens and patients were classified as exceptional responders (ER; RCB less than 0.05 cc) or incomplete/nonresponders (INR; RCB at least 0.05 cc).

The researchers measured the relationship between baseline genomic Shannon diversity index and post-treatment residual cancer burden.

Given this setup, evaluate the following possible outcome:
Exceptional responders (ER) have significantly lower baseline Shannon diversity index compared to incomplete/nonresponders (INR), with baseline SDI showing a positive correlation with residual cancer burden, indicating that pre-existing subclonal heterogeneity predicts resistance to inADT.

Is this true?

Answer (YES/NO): NO